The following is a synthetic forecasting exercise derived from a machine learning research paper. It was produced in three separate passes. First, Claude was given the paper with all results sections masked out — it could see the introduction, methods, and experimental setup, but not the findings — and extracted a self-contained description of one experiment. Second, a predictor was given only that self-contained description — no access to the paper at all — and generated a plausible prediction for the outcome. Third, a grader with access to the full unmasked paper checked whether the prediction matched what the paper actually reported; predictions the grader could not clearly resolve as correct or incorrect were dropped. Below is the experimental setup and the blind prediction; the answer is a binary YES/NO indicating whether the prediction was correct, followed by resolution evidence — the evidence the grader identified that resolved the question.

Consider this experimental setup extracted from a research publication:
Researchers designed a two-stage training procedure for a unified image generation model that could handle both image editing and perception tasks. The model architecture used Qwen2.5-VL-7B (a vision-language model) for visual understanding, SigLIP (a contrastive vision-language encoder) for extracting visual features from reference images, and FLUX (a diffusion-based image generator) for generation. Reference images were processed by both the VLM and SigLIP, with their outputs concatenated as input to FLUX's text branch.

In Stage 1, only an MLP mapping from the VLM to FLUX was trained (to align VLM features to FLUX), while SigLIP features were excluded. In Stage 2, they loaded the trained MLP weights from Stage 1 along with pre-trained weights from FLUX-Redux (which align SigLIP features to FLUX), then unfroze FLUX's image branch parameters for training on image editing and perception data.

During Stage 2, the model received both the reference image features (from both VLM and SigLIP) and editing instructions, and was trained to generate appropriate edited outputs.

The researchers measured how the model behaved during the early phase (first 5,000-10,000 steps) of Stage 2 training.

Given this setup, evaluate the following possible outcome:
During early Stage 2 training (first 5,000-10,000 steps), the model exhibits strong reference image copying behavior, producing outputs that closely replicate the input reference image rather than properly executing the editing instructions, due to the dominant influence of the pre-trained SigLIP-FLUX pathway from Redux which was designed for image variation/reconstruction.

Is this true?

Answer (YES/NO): YES